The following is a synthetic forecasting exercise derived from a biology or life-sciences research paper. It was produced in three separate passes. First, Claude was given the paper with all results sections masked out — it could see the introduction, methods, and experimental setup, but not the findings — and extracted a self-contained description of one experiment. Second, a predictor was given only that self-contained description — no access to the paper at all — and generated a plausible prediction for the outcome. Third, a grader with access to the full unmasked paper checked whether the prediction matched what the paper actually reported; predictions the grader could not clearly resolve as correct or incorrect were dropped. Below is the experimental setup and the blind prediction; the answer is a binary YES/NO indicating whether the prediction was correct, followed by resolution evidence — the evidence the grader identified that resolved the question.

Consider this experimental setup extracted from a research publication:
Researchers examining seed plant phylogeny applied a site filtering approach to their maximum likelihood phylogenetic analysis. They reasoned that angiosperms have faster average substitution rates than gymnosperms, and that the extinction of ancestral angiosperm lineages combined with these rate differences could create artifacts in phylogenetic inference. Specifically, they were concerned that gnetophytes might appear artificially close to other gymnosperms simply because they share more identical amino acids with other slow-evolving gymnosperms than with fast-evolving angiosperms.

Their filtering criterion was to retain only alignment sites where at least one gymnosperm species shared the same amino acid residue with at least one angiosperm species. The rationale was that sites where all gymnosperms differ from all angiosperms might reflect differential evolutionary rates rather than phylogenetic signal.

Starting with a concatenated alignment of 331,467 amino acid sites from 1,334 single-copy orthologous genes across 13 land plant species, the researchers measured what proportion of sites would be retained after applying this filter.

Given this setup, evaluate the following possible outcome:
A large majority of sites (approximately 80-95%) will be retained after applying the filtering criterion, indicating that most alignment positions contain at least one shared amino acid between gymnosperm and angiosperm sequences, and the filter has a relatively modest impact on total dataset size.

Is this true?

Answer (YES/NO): YES